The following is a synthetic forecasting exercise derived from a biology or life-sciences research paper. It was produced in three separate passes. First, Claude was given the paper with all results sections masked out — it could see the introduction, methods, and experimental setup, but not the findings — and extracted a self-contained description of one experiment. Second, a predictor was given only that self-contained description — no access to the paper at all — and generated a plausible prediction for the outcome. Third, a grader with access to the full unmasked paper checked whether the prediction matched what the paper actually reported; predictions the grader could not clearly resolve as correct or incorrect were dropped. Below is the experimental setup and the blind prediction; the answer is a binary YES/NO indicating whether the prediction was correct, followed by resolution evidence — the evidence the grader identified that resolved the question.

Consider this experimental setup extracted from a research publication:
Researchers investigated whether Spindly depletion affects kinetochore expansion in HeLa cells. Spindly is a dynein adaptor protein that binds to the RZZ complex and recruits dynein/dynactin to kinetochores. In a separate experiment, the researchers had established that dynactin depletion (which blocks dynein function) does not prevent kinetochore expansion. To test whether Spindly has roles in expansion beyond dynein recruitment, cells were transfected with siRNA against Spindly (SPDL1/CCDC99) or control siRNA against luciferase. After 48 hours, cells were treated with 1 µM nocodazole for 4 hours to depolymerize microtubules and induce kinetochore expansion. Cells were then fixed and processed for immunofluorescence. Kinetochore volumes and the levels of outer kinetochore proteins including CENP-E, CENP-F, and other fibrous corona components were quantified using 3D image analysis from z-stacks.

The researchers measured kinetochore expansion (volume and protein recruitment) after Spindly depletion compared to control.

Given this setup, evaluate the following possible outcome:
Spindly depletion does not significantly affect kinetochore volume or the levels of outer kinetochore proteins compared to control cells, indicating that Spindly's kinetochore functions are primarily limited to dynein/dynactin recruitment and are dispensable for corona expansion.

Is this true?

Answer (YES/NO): NO